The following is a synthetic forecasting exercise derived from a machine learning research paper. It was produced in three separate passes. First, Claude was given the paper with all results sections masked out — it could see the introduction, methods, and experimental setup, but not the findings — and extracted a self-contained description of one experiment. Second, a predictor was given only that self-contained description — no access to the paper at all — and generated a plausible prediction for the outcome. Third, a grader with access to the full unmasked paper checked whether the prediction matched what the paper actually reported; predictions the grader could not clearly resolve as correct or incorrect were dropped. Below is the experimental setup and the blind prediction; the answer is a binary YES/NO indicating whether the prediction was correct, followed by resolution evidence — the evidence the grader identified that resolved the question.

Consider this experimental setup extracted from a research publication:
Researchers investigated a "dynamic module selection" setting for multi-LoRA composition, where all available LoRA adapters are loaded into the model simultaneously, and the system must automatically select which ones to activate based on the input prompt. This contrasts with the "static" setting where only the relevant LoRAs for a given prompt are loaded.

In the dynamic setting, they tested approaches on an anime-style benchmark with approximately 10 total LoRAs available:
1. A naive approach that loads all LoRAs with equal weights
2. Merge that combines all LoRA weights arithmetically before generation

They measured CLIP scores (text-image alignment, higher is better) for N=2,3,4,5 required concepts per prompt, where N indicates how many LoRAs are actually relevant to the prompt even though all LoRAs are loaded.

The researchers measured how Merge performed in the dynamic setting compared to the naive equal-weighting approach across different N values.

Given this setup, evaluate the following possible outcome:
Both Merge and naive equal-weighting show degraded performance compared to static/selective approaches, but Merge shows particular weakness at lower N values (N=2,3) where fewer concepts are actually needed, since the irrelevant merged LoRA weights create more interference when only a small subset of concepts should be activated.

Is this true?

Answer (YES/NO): NO